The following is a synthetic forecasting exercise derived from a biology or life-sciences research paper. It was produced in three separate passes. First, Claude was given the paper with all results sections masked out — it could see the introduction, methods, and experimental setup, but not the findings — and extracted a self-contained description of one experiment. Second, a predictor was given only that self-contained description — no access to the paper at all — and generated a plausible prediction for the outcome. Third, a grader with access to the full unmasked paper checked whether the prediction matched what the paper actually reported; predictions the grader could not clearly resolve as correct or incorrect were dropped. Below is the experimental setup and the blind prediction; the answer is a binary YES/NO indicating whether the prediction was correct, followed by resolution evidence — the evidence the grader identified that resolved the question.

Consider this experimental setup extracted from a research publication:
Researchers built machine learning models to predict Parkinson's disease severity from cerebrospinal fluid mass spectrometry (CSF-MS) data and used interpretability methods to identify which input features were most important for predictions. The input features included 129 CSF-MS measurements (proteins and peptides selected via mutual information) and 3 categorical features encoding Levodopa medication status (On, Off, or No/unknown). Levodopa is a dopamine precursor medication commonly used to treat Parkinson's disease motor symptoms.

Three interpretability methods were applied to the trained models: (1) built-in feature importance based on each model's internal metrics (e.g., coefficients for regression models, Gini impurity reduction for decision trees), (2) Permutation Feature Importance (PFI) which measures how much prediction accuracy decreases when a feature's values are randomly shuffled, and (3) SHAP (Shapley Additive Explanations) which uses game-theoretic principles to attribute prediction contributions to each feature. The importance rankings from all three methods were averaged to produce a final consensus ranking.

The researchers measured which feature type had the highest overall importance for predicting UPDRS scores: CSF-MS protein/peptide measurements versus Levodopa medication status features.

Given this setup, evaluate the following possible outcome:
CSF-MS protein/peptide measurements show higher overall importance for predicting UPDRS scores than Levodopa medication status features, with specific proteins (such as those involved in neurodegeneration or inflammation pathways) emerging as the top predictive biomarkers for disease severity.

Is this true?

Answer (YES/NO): NO